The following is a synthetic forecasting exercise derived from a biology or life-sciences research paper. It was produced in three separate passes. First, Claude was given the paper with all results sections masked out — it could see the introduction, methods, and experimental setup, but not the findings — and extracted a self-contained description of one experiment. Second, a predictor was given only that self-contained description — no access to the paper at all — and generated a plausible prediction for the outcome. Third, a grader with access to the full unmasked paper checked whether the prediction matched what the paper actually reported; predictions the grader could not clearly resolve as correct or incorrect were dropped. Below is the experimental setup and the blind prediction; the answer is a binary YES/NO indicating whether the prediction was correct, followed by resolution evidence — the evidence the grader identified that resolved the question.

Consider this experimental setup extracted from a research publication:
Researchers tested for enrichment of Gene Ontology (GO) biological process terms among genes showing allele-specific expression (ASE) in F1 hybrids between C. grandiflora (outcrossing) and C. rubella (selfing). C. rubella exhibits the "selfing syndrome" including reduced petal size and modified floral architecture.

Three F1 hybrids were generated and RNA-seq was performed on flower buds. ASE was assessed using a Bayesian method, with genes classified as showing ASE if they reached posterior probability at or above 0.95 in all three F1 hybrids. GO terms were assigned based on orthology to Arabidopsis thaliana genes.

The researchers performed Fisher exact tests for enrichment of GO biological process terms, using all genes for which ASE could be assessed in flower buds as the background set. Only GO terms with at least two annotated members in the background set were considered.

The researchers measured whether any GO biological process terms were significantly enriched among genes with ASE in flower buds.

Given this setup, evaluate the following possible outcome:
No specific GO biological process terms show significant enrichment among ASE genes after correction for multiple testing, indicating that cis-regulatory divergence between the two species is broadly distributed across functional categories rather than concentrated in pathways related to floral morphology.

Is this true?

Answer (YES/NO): NO